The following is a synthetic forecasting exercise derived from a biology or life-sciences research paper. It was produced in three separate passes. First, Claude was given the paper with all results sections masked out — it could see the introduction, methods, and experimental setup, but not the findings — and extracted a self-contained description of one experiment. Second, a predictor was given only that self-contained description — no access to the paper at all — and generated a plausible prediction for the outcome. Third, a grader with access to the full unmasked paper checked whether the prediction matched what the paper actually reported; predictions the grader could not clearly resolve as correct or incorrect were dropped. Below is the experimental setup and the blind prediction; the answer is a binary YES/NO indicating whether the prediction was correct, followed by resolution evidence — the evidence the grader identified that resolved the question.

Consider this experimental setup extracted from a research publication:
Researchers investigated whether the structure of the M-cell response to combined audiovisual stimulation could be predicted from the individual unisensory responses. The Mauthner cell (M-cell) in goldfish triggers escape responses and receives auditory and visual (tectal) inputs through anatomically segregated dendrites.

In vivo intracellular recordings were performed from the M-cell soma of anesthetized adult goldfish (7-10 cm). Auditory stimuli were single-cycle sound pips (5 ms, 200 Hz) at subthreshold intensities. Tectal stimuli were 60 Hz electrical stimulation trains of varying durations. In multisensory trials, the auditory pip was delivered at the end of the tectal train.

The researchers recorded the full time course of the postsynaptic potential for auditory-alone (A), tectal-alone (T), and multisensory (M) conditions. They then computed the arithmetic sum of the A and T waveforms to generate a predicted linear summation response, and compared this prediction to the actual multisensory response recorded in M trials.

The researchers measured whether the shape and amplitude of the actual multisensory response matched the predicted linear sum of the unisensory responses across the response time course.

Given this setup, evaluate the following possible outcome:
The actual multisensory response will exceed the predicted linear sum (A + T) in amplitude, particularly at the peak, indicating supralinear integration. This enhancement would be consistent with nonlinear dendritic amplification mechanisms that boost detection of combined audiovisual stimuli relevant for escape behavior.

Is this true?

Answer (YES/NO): NO